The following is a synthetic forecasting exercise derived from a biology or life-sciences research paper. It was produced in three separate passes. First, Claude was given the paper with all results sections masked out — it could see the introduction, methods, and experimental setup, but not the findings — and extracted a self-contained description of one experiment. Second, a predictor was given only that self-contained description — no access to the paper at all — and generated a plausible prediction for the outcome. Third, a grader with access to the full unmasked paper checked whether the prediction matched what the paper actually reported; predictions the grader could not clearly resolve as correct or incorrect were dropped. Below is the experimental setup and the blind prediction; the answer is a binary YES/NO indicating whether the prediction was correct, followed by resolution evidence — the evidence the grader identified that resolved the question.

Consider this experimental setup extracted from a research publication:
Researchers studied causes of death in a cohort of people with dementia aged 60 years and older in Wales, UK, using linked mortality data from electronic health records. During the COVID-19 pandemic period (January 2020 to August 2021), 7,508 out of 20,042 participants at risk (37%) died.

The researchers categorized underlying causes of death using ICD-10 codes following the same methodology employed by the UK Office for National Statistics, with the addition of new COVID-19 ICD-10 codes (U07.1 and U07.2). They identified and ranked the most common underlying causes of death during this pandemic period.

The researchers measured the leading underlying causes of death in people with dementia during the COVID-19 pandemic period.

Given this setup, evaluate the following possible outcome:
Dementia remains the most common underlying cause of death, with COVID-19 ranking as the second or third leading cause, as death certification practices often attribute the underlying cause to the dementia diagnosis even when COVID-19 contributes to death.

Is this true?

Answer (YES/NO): YES